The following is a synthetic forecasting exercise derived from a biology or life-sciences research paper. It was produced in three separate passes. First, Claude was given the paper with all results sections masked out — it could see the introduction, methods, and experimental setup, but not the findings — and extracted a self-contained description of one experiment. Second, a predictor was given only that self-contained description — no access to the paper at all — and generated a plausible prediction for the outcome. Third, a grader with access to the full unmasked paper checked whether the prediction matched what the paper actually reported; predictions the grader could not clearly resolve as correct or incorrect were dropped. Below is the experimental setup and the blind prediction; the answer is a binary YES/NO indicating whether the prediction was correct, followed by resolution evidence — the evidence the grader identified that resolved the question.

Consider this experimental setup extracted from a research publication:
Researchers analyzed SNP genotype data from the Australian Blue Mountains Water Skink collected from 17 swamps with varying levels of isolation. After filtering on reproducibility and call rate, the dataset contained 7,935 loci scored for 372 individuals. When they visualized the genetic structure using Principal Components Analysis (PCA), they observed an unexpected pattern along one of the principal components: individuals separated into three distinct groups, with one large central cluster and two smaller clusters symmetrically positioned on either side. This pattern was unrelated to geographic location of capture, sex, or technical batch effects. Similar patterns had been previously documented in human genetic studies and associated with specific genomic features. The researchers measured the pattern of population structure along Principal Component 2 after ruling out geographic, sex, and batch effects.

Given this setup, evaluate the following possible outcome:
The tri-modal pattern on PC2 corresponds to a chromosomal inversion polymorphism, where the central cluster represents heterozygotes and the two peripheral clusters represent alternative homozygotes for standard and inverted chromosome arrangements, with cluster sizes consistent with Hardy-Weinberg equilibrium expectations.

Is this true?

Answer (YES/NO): NO